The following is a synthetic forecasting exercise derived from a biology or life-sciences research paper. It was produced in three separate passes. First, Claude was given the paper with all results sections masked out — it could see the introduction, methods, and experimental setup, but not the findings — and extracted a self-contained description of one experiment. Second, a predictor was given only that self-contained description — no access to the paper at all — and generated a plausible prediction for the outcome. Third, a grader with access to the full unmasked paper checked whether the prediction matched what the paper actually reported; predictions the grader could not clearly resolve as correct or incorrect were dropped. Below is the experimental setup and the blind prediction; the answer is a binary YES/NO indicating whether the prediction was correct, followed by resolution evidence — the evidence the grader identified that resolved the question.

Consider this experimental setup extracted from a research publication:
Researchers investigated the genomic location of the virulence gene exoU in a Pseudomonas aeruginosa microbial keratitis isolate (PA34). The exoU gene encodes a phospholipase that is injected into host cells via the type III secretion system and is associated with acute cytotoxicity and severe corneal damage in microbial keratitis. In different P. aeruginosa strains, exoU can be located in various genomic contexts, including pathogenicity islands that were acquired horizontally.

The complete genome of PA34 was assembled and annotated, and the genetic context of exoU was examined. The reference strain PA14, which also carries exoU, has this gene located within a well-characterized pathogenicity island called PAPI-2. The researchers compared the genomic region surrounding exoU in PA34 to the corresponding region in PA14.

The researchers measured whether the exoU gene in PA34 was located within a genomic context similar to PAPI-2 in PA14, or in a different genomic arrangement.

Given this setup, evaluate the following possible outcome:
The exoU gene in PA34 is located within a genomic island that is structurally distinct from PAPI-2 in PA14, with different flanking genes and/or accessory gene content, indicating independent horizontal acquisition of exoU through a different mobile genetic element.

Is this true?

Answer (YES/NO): YES